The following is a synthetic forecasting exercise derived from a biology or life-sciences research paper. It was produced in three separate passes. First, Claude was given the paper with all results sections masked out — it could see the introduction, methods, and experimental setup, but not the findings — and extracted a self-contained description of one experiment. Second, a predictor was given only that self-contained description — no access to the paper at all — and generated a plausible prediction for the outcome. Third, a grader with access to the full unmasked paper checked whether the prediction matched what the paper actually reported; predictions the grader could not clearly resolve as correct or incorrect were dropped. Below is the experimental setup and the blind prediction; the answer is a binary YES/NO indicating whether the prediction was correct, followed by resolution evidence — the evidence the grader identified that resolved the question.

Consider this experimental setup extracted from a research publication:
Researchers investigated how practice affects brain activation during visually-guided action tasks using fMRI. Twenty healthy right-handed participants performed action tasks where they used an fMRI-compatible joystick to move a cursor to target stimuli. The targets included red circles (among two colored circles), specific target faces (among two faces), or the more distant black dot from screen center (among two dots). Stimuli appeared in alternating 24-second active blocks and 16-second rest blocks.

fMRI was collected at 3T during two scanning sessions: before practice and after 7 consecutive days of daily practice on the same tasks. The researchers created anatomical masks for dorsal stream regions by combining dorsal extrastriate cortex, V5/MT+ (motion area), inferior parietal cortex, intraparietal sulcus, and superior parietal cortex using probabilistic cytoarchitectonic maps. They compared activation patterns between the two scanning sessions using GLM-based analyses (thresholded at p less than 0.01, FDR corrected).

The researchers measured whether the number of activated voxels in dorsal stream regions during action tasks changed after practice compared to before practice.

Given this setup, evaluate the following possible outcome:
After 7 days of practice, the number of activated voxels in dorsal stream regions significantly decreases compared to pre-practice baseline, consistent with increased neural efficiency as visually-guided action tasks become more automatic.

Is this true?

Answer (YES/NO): YES